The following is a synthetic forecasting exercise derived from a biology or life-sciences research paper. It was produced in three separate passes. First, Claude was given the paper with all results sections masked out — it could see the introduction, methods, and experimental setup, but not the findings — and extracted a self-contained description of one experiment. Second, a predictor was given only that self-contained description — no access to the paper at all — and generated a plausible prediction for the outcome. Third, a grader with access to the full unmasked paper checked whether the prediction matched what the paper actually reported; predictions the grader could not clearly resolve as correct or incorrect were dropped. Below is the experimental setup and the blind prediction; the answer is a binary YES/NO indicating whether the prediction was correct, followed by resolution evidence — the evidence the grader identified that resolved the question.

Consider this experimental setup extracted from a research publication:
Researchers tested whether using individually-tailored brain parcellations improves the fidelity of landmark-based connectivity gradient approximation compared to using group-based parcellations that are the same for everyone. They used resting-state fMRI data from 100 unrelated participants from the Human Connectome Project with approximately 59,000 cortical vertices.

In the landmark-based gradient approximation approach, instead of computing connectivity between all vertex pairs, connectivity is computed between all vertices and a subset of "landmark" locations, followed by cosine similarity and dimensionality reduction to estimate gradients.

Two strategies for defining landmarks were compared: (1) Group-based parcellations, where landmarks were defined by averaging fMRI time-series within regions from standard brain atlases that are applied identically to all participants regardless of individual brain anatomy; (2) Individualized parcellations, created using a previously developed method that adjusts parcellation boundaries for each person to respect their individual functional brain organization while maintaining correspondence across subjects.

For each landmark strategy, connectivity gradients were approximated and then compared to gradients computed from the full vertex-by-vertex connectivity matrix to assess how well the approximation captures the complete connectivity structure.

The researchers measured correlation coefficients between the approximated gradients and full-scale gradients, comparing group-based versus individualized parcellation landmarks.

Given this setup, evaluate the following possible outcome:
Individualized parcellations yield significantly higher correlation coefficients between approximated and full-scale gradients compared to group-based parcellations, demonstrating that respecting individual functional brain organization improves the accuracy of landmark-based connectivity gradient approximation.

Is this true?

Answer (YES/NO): NO